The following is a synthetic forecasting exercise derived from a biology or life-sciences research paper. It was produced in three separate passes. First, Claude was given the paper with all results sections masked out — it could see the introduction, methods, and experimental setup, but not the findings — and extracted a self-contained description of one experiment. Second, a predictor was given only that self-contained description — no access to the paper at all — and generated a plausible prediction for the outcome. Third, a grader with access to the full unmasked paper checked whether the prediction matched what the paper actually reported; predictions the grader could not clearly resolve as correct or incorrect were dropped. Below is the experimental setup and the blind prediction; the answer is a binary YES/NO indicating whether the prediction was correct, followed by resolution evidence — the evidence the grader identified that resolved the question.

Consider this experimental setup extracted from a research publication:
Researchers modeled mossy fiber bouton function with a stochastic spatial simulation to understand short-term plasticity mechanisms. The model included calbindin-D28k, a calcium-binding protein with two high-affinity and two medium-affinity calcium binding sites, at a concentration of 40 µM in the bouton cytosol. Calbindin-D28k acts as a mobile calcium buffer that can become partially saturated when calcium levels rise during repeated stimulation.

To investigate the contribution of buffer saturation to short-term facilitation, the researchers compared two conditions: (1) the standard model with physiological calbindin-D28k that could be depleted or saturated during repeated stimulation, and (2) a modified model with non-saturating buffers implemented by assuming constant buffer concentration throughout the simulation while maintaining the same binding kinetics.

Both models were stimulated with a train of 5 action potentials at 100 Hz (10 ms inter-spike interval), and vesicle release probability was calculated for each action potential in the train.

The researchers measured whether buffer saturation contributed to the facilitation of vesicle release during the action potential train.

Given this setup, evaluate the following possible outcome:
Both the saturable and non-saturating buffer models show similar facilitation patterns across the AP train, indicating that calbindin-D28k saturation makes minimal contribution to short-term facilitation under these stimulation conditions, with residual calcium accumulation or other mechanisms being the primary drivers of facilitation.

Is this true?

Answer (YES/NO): NO